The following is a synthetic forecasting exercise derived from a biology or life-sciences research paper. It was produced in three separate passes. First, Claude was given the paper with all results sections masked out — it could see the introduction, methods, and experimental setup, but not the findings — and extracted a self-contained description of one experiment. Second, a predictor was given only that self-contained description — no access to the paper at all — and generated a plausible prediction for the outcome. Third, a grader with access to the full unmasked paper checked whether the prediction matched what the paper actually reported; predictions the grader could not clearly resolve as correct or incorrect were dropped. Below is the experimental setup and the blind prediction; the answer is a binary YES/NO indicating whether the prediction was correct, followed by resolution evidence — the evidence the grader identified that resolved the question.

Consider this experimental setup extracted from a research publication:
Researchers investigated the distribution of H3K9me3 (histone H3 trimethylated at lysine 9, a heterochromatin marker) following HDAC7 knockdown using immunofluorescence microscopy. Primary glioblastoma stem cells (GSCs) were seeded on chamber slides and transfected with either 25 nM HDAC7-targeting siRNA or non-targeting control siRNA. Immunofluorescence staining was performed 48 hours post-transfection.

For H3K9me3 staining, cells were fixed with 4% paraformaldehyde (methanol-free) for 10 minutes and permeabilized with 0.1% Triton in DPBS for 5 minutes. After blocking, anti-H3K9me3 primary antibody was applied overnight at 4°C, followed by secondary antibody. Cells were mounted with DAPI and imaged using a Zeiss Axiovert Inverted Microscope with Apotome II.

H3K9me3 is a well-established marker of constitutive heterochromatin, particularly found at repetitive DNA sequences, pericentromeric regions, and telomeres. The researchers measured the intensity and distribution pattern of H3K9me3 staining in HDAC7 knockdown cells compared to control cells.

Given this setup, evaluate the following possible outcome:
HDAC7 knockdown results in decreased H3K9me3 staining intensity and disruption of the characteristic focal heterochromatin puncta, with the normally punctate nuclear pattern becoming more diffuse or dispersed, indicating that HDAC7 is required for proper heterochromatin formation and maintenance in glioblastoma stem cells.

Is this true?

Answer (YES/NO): NO